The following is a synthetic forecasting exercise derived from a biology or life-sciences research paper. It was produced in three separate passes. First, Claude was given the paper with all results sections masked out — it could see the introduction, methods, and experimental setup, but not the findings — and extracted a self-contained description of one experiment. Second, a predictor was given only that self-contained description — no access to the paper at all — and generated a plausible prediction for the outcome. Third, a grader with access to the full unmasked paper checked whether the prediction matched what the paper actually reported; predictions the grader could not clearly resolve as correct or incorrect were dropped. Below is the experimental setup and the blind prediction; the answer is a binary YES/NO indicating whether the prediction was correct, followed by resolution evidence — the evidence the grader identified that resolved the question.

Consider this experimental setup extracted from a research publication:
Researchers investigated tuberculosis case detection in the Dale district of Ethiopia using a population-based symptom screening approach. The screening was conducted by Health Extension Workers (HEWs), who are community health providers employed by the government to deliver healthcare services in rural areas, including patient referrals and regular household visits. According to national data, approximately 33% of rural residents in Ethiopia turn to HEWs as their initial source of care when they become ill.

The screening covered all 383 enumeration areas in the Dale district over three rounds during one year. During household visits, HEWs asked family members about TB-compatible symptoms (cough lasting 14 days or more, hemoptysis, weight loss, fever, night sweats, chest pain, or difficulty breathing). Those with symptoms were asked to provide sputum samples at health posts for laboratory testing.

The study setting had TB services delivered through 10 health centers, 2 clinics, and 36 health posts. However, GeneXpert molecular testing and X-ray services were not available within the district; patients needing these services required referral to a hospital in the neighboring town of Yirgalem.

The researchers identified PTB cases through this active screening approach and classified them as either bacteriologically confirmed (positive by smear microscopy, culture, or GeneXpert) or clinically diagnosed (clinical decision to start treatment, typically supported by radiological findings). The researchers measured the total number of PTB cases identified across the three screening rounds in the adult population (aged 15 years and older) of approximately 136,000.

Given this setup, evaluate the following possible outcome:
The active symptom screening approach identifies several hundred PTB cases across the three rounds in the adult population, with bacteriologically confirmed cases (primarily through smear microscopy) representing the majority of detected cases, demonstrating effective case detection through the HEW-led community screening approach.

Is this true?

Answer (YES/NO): YES